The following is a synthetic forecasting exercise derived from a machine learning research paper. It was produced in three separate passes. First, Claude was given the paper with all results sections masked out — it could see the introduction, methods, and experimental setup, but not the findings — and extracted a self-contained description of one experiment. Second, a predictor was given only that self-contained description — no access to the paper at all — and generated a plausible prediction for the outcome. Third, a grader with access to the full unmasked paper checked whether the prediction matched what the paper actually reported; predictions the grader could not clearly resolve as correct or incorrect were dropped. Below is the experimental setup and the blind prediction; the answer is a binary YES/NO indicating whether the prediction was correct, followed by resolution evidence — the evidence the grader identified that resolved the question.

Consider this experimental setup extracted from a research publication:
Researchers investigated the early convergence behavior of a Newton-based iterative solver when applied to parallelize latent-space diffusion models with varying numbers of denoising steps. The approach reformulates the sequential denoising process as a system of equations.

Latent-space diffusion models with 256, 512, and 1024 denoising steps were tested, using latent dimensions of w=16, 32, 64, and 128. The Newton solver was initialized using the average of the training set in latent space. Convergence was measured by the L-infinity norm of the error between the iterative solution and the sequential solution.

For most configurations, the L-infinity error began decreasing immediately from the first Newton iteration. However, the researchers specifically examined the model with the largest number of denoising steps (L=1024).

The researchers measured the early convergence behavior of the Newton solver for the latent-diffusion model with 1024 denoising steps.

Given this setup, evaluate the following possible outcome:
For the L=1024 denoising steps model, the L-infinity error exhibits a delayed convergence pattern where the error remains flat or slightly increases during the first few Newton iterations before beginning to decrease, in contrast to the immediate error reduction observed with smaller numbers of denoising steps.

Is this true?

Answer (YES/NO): YES